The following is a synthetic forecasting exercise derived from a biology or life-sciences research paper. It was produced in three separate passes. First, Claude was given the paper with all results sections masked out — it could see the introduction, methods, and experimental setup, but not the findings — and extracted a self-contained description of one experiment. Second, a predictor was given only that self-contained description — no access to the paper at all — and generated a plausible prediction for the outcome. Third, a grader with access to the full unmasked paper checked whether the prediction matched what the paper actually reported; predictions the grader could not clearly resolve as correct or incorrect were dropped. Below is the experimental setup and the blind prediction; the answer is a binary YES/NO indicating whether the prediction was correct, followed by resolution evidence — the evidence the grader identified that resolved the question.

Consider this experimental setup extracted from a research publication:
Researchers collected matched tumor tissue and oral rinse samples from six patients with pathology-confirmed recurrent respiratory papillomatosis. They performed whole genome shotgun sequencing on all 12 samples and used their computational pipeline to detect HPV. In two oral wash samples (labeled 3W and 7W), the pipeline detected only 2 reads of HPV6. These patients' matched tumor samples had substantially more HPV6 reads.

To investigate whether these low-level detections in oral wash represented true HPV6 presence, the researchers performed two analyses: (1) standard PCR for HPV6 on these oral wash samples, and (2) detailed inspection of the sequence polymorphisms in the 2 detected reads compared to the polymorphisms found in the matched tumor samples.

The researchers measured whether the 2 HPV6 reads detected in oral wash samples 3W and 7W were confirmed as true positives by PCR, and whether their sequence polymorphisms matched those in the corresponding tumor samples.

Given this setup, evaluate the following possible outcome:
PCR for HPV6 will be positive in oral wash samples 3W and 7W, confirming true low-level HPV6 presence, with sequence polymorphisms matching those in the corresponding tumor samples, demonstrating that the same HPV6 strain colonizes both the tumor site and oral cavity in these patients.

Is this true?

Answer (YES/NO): YES